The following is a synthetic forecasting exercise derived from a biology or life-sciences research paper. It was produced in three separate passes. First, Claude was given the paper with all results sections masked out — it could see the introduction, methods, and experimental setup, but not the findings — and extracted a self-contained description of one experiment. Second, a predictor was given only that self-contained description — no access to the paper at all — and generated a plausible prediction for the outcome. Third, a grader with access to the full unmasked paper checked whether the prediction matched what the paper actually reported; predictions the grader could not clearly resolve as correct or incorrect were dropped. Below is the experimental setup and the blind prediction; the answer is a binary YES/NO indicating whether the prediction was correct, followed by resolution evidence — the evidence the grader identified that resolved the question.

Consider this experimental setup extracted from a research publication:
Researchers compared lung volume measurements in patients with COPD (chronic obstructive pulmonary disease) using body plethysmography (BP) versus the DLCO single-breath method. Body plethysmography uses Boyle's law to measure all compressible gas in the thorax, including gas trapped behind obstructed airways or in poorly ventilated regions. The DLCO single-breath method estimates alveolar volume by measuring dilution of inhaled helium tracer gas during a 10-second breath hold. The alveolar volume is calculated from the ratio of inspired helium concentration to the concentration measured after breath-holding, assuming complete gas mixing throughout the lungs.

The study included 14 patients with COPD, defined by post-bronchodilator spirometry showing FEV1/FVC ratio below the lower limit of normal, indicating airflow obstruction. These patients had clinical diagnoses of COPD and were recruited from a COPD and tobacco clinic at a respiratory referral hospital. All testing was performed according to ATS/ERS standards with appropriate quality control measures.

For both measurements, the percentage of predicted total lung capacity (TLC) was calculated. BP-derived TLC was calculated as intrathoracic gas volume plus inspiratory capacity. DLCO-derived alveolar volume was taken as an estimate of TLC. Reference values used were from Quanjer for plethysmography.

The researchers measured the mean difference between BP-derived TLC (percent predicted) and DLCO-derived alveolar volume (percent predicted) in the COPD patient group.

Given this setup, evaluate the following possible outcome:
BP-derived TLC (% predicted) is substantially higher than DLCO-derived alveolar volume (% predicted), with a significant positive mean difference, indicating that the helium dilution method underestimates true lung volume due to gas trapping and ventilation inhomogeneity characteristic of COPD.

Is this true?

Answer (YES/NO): YES